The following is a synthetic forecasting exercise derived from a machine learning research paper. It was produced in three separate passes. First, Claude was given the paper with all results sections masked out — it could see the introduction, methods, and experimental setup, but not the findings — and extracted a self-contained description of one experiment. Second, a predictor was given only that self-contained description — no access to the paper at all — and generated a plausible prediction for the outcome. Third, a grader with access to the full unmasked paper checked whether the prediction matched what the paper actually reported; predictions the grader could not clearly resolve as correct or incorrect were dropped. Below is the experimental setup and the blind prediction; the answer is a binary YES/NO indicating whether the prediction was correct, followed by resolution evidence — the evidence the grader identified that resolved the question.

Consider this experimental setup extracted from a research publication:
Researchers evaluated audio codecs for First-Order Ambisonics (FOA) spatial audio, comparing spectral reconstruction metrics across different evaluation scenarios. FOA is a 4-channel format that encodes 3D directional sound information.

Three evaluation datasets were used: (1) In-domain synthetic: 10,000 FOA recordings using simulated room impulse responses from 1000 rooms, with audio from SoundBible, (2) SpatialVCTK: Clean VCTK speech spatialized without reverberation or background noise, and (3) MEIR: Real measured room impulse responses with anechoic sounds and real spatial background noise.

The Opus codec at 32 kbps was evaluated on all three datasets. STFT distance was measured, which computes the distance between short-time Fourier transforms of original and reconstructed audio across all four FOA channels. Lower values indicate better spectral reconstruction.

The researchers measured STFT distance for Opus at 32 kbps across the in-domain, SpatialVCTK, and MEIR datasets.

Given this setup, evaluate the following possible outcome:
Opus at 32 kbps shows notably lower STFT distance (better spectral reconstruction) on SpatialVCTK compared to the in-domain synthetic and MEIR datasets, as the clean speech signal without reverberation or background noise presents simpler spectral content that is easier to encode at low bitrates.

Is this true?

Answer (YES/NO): YES